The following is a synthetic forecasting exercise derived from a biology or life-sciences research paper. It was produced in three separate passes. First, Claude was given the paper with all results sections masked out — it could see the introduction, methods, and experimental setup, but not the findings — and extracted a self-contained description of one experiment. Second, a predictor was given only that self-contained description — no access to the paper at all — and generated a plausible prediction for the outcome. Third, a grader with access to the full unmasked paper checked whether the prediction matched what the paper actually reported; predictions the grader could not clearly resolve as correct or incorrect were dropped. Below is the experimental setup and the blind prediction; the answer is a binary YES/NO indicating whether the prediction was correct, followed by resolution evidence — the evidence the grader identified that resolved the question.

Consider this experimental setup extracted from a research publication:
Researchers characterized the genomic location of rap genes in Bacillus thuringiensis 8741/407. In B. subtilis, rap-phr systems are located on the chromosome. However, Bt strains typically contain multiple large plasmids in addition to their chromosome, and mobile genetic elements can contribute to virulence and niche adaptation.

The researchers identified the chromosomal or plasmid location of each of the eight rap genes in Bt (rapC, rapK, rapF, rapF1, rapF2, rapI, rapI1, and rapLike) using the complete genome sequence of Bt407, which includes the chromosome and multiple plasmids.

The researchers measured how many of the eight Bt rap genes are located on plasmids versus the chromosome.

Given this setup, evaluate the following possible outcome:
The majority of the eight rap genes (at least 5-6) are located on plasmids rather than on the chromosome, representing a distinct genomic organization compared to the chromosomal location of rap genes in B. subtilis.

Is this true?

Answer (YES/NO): NO